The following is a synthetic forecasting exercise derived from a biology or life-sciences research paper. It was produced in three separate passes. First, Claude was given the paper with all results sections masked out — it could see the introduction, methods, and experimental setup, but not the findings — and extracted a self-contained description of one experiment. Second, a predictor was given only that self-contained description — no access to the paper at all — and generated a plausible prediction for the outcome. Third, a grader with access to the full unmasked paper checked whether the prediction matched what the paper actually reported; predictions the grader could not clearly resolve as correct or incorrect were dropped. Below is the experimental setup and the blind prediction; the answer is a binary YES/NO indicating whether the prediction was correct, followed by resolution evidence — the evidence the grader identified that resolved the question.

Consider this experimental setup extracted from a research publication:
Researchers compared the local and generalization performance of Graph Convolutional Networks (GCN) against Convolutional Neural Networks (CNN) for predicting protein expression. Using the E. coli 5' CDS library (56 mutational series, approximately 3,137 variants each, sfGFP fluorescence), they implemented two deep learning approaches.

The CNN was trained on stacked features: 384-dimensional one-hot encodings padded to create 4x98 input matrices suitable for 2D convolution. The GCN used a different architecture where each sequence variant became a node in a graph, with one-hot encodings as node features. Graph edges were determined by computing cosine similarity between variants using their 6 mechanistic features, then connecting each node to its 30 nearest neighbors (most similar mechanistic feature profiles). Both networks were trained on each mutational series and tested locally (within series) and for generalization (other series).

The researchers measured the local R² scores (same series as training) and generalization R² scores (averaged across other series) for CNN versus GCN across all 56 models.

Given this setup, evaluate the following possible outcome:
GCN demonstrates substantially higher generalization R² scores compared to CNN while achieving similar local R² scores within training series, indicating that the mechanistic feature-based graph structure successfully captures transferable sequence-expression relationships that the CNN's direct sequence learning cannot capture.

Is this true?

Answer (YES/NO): NO